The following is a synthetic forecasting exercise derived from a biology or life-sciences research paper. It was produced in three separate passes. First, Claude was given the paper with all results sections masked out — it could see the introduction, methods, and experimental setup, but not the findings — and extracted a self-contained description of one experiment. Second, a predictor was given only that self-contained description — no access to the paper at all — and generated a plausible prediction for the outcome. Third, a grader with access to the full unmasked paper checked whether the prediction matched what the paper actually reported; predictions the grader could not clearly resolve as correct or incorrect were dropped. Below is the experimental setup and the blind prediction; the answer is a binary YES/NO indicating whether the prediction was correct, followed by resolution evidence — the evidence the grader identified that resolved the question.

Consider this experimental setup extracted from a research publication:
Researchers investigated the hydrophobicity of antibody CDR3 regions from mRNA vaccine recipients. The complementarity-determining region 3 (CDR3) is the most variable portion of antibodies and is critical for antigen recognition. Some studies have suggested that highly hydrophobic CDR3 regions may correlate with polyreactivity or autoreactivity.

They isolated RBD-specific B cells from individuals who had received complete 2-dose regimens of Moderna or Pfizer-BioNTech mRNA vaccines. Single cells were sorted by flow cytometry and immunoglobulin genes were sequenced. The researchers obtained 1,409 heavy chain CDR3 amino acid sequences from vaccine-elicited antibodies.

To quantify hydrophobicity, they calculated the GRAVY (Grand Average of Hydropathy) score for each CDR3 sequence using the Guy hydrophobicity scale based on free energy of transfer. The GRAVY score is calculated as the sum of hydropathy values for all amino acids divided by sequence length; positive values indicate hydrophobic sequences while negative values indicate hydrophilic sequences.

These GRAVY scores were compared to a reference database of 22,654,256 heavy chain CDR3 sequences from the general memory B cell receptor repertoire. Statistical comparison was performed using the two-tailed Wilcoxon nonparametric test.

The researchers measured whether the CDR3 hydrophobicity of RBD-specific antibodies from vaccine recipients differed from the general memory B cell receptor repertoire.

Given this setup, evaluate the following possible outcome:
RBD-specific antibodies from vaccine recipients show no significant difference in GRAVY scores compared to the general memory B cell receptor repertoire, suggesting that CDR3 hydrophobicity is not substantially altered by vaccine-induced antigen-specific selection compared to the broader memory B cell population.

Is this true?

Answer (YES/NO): NO